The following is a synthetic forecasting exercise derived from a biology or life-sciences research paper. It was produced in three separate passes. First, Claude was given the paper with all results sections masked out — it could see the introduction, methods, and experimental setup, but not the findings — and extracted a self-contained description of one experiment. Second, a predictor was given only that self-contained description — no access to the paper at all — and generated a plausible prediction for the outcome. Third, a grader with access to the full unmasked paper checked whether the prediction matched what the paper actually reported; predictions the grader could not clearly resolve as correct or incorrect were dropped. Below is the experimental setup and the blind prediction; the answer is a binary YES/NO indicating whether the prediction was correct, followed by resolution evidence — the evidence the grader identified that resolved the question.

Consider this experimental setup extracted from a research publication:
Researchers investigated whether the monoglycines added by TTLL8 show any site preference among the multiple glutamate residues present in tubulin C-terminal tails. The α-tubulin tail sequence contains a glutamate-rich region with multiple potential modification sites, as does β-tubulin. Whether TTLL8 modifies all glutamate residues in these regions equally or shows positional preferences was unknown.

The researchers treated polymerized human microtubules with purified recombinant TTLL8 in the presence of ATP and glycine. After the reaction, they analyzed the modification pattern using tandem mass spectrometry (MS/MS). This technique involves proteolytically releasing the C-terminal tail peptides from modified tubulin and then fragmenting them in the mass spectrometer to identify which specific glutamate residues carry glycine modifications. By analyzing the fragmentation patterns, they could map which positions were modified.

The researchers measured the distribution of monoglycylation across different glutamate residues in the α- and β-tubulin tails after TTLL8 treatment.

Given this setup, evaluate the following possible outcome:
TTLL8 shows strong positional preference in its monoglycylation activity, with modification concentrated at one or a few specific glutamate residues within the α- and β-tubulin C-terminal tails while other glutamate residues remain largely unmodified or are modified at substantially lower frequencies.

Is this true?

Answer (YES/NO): YES